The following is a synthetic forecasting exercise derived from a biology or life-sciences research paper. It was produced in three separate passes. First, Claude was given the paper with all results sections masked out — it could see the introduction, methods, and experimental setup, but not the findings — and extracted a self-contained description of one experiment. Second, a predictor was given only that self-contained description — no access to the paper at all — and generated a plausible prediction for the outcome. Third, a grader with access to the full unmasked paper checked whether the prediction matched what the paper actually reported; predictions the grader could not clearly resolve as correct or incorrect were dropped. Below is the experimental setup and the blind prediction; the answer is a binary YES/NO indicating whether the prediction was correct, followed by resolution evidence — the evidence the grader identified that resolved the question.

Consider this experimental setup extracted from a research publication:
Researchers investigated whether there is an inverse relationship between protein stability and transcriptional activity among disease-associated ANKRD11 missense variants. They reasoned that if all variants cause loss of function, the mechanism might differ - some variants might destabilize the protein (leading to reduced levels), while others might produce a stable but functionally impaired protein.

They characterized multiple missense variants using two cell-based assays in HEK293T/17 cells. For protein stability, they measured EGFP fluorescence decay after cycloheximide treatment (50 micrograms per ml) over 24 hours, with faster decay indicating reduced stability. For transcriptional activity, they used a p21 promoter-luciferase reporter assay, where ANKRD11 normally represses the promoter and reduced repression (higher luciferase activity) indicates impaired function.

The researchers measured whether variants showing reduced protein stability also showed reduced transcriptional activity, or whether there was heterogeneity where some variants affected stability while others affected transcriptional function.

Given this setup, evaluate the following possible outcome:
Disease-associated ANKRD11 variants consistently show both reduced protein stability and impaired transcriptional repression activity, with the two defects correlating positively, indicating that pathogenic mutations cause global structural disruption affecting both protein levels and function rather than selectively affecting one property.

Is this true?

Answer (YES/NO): NO